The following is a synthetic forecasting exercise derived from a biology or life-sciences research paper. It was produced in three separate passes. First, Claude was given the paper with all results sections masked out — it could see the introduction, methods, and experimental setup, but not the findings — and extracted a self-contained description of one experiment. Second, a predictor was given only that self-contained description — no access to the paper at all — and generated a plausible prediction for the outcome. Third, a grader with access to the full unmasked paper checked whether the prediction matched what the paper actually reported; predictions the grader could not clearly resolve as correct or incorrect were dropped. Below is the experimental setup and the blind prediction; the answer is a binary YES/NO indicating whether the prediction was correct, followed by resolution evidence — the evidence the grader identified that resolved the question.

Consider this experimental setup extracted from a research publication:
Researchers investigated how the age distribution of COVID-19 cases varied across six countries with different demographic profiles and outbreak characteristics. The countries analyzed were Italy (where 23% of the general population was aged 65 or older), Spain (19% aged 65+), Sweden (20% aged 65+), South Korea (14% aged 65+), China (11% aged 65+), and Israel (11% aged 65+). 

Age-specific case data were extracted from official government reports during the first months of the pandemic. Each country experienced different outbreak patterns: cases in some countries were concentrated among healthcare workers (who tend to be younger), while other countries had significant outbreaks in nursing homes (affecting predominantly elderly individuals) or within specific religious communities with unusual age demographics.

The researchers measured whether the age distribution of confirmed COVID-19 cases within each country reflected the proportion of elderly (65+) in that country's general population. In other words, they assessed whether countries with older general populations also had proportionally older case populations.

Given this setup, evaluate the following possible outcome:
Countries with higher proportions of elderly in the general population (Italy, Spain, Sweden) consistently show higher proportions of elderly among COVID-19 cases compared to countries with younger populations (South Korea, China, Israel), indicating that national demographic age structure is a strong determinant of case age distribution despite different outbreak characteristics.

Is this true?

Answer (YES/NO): NO